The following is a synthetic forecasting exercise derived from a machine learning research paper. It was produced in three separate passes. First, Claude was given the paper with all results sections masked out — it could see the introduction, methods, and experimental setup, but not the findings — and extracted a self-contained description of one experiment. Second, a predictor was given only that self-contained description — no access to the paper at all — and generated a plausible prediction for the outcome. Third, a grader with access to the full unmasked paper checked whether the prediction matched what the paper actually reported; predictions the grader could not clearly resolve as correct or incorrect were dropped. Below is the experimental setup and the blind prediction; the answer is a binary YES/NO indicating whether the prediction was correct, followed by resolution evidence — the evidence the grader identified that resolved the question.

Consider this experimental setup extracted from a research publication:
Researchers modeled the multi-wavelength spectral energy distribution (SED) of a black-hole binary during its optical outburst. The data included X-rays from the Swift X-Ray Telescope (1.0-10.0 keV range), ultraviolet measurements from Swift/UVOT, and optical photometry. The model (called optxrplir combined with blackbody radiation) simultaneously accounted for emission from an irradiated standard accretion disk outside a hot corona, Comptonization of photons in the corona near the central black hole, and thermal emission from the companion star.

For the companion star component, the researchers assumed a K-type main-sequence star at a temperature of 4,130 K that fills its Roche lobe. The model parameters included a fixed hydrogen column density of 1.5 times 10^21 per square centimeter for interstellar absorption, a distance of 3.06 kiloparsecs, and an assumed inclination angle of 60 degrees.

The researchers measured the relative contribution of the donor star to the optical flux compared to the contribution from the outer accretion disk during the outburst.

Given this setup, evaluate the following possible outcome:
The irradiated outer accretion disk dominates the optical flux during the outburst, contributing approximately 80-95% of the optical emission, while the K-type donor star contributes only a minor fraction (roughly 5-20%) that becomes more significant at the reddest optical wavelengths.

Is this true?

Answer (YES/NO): NO